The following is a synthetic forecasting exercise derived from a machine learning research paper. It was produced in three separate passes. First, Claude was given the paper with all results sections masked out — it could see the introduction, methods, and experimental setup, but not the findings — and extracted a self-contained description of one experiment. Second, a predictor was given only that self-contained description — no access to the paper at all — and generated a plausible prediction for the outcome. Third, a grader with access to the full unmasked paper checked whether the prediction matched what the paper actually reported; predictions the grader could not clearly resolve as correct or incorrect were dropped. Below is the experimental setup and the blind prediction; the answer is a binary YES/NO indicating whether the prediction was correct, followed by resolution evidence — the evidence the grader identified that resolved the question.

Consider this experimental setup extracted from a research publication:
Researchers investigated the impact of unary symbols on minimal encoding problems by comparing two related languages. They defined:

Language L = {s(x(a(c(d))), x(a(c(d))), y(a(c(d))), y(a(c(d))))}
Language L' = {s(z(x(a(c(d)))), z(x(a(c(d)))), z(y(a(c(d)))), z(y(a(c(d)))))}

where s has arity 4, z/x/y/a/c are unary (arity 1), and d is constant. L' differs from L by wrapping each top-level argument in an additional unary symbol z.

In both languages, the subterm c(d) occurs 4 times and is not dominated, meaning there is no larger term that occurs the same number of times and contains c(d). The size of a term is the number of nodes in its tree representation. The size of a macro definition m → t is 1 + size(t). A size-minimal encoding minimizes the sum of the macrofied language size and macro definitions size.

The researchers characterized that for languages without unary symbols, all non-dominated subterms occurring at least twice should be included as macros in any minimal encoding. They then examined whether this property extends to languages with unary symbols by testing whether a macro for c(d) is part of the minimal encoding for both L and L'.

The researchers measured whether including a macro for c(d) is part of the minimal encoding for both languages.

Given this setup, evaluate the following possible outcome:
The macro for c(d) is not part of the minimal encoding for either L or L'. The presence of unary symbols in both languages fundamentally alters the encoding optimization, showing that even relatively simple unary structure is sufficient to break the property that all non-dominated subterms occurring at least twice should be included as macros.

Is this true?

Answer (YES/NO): NO